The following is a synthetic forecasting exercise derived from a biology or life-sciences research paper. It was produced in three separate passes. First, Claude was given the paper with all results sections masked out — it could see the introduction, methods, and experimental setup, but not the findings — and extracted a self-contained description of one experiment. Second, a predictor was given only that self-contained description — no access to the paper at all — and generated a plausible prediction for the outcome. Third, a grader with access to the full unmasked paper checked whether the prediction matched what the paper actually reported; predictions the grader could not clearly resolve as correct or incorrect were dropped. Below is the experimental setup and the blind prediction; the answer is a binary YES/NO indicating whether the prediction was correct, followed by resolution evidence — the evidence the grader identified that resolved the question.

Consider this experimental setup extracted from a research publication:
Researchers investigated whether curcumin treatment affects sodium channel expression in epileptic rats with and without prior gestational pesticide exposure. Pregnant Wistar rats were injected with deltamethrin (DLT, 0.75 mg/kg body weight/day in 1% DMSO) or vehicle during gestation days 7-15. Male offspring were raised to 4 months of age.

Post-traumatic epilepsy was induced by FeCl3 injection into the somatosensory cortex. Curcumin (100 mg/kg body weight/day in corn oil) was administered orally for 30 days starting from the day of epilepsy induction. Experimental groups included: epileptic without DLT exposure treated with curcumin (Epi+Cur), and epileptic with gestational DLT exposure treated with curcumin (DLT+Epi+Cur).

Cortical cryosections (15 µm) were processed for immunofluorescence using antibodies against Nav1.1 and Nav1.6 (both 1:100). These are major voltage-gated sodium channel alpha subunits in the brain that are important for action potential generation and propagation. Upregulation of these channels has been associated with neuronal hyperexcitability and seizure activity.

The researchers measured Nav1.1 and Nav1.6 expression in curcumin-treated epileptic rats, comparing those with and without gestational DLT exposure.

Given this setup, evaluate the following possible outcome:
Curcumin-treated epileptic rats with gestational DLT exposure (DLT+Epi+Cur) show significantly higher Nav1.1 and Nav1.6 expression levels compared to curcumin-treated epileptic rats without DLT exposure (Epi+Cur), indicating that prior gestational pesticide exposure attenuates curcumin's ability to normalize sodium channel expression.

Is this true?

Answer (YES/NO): YES